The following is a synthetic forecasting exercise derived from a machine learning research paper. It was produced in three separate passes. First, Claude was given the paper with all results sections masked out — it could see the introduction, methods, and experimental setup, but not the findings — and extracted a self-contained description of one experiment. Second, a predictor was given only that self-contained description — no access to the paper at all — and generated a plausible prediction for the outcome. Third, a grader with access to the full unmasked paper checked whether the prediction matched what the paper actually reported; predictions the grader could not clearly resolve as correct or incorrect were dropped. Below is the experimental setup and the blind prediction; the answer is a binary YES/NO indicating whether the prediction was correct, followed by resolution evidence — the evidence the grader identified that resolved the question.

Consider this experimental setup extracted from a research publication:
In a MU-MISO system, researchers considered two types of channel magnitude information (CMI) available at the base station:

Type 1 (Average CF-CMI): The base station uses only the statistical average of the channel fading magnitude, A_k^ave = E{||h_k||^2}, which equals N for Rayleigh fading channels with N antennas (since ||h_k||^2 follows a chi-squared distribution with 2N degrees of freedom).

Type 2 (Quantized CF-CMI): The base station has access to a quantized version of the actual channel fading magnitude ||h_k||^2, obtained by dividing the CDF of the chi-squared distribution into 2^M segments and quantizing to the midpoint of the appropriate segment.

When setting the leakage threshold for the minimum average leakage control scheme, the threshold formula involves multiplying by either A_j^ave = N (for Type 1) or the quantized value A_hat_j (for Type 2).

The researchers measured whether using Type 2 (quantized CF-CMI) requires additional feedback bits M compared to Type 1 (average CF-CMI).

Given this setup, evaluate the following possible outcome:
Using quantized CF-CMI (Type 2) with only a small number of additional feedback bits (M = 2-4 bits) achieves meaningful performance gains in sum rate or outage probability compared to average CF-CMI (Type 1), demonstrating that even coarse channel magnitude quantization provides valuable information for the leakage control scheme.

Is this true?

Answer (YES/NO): NO